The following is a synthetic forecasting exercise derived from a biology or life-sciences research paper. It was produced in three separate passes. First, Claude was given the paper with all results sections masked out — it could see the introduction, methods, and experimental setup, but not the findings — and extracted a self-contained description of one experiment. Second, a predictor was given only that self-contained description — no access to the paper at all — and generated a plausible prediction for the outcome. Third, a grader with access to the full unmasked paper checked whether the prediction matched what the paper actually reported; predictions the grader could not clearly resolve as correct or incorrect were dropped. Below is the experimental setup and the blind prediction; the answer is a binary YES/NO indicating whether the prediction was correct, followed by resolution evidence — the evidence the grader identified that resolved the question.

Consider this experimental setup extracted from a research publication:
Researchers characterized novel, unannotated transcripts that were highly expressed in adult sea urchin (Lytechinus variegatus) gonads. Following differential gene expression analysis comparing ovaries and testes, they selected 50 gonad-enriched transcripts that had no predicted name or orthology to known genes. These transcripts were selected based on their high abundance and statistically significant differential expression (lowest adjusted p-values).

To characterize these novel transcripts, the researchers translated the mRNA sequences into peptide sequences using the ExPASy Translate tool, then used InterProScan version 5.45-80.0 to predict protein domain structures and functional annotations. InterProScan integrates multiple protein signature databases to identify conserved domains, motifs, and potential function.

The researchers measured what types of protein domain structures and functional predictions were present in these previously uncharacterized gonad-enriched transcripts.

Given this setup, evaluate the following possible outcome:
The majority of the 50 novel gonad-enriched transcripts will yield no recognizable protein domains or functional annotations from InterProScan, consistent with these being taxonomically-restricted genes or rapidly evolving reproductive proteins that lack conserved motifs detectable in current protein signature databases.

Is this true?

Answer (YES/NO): NO